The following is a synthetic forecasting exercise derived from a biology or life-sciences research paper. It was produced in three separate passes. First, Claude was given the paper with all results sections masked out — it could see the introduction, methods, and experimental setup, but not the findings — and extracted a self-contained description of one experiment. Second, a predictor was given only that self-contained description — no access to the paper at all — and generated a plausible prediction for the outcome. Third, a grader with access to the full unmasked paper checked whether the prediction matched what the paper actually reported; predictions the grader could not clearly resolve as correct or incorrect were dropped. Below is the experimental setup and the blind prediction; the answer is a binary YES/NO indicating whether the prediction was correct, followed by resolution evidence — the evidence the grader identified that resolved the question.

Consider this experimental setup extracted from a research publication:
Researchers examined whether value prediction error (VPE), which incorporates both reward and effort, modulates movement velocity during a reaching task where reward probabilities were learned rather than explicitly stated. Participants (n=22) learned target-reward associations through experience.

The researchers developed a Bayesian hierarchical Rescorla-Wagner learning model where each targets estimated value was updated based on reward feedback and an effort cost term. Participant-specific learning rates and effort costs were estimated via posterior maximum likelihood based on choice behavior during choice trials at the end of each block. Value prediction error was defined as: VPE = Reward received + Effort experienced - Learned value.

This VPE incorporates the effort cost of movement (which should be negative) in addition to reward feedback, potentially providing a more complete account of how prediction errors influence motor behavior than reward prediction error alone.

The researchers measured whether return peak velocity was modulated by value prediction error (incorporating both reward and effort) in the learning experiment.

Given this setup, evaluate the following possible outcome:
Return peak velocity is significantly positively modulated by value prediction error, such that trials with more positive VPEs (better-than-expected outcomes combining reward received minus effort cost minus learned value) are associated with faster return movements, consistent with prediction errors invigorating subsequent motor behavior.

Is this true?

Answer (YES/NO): YES